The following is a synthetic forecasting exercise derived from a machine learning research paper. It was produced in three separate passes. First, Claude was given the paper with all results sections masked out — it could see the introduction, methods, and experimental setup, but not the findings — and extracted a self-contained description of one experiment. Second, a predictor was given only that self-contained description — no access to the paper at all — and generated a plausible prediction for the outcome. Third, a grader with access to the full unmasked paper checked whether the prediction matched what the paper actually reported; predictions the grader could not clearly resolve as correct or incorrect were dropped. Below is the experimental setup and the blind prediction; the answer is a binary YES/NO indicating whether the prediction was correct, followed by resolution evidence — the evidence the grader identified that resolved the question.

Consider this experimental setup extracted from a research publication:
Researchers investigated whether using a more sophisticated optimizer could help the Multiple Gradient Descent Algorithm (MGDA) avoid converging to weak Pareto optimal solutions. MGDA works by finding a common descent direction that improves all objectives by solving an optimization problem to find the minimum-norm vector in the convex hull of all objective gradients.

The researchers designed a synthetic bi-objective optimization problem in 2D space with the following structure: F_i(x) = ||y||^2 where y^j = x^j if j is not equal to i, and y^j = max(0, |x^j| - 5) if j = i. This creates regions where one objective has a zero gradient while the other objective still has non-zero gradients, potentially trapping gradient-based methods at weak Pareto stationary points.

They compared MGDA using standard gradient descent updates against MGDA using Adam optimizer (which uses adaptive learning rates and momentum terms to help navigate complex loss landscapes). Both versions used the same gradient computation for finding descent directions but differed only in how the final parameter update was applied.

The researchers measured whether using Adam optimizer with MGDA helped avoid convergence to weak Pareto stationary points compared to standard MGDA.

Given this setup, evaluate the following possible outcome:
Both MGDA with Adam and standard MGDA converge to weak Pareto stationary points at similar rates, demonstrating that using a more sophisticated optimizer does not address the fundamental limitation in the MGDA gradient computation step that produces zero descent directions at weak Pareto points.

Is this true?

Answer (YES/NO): YES